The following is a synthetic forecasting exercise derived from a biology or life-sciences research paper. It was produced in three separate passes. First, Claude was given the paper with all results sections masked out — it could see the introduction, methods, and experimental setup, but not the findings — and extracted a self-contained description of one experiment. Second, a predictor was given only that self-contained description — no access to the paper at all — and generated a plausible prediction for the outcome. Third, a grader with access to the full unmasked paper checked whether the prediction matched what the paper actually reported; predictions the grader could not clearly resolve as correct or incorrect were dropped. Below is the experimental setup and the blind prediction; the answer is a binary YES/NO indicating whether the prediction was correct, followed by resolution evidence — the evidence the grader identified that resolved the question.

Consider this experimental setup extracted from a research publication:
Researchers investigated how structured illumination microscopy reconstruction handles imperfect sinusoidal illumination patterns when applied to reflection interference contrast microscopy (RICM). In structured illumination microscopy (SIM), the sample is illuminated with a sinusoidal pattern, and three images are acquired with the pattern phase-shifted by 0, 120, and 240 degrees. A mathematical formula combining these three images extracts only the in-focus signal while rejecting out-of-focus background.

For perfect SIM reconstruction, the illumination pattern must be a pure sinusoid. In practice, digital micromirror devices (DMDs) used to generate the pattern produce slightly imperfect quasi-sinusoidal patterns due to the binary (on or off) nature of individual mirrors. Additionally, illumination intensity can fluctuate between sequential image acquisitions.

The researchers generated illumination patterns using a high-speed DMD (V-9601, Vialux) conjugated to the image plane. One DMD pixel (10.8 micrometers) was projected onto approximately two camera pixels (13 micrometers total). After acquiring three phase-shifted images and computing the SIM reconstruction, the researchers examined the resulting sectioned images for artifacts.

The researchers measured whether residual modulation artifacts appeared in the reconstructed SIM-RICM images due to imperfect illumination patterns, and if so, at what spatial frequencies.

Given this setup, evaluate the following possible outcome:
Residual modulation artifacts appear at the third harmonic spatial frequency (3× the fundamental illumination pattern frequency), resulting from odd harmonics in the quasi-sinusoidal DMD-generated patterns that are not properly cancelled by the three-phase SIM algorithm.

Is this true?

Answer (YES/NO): NO